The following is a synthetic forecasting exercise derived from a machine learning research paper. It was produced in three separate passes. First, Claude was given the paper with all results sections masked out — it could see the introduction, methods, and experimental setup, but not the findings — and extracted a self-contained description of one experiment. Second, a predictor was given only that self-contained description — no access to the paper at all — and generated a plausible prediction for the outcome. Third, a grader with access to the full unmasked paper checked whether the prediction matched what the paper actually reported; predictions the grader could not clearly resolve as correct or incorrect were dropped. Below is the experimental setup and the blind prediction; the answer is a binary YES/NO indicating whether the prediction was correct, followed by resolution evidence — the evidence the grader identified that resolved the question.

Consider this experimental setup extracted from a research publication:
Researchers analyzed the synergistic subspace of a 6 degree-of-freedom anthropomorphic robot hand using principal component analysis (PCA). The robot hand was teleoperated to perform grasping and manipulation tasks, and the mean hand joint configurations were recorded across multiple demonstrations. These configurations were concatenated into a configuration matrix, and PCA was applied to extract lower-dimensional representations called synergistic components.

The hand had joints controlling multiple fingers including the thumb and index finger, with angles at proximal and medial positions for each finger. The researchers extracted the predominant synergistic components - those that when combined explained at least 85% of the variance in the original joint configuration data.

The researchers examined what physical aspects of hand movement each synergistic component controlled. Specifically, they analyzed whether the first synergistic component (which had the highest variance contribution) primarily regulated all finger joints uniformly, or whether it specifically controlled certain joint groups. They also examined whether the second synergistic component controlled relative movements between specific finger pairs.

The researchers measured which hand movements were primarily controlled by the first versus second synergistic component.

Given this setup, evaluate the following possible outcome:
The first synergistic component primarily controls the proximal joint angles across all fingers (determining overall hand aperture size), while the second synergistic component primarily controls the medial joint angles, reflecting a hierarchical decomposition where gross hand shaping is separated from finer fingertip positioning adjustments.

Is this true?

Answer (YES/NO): NO